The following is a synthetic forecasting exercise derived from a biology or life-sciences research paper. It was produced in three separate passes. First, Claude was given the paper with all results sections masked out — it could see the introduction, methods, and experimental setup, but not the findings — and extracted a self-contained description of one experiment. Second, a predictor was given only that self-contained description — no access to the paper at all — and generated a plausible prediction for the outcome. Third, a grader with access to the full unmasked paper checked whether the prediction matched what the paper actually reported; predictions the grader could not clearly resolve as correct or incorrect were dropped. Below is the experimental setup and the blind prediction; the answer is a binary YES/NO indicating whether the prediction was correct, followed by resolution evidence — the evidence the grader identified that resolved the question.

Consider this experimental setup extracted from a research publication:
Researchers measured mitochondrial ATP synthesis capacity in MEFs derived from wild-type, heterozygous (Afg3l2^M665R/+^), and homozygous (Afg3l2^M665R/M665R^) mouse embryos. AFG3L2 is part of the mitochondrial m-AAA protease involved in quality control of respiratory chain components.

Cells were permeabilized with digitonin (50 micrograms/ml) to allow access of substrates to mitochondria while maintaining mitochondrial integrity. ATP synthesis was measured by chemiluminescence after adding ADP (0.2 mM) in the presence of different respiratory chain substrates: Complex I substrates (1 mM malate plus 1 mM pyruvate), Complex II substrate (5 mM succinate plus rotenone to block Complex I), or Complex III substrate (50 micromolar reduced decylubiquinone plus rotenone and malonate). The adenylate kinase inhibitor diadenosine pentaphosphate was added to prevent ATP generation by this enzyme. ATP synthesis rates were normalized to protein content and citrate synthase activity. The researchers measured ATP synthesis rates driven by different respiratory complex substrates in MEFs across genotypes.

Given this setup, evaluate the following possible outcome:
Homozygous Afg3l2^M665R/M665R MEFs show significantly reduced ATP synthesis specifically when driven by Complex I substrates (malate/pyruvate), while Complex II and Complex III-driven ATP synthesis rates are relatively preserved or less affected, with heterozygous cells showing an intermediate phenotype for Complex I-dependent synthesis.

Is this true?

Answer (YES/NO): NO